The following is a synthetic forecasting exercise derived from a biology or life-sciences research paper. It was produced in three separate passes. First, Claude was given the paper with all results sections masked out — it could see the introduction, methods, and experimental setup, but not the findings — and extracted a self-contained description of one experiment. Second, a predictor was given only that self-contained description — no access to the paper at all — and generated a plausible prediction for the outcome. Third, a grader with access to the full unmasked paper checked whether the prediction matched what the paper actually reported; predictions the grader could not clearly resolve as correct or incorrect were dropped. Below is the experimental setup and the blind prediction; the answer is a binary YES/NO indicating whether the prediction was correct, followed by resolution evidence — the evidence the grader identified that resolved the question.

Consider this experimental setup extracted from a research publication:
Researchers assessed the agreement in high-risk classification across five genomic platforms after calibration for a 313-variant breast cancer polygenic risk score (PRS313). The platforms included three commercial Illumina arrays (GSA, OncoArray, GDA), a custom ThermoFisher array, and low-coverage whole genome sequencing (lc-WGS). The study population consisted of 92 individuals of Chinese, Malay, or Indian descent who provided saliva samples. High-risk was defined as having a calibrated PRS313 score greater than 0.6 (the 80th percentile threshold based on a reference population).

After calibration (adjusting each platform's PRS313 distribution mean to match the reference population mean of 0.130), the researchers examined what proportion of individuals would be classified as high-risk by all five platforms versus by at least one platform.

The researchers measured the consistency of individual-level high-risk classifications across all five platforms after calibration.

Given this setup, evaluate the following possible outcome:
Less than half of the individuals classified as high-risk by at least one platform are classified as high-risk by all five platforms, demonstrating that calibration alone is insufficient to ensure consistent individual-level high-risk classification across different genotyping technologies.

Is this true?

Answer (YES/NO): YES